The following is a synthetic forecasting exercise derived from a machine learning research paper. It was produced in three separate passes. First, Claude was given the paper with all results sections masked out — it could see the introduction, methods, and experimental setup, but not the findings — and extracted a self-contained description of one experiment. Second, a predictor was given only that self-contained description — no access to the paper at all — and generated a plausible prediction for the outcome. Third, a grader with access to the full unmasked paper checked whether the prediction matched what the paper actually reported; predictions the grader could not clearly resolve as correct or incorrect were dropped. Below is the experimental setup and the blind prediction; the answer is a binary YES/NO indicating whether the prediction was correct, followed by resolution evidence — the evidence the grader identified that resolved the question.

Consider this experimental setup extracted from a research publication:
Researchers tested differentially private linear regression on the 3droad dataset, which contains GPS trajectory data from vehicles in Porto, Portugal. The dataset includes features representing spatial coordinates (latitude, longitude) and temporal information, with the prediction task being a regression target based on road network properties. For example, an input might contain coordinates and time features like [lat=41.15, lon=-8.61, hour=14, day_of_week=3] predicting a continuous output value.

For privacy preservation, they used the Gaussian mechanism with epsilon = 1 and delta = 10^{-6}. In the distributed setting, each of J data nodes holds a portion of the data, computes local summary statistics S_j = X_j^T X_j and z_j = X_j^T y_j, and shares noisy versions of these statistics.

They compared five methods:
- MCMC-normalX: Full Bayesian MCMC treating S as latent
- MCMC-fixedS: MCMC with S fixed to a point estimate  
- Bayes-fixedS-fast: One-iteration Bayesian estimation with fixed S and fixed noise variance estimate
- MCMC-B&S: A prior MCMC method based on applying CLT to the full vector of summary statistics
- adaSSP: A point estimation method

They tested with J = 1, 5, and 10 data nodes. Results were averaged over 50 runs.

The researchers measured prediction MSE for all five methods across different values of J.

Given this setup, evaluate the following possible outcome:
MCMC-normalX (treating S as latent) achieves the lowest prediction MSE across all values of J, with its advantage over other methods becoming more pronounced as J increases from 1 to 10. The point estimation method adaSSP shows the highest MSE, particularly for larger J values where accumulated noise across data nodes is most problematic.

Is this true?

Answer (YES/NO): NO